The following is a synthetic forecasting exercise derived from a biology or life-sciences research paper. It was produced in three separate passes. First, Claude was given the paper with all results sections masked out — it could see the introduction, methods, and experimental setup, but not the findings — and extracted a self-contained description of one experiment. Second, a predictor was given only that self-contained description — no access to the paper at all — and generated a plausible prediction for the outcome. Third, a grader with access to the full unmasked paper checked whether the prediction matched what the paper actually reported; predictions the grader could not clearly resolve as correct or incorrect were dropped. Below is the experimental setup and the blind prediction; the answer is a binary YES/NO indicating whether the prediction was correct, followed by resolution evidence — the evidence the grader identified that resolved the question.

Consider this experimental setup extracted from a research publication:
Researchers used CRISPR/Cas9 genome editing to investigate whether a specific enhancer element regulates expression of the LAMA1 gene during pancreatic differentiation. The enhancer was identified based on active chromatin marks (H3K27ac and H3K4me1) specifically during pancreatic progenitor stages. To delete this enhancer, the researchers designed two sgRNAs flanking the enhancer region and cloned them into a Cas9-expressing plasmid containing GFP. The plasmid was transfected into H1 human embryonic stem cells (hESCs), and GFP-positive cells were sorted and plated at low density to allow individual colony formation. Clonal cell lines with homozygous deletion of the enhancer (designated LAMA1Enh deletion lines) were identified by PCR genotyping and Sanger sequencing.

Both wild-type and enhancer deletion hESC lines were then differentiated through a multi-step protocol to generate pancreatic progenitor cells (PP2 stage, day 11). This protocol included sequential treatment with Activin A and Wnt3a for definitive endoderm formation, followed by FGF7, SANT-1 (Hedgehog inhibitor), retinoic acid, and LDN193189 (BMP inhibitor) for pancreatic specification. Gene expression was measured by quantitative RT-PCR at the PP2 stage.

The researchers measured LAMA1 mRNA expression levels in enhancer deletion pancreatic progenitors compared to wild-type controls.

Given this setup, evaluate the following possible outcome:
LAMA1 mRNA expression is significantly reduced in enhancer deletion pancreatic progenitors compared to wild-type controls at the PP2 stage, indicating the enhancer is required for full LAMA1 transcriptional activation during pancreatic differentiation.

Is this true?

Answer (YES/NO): YES